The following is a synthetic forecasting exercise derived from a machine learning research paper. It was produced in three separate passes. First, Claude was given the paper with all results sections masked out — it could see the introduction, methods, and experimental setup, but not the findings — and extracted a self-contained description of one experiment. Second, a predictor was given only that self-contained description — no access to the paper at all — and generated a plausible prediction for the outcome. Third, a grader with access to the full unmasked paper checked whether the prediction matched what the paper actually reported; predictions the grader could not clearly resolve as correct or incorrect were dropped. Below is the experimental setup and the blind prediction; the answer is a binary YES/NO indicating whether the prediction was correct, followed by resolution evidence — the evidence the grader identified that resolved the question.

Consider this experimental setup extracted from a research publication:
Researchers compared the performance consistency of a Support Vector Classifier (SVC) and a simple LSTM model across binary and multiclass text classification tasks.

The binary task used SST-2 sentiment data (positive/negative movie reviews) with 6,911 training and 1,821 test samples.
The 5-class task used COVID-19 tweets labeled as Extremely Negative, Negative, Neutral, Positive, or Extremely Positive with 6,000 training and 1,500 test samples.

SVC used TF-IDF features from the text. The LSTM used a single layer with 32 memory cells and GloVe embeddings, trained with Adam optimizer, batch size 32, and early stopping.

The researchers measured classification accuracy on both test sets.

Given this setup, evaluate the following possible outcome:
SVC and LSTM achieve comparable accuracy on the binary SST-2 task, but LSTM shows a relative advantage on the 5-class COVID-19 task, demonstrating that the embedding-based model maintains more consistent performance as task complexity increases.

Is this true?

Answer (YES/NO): NO